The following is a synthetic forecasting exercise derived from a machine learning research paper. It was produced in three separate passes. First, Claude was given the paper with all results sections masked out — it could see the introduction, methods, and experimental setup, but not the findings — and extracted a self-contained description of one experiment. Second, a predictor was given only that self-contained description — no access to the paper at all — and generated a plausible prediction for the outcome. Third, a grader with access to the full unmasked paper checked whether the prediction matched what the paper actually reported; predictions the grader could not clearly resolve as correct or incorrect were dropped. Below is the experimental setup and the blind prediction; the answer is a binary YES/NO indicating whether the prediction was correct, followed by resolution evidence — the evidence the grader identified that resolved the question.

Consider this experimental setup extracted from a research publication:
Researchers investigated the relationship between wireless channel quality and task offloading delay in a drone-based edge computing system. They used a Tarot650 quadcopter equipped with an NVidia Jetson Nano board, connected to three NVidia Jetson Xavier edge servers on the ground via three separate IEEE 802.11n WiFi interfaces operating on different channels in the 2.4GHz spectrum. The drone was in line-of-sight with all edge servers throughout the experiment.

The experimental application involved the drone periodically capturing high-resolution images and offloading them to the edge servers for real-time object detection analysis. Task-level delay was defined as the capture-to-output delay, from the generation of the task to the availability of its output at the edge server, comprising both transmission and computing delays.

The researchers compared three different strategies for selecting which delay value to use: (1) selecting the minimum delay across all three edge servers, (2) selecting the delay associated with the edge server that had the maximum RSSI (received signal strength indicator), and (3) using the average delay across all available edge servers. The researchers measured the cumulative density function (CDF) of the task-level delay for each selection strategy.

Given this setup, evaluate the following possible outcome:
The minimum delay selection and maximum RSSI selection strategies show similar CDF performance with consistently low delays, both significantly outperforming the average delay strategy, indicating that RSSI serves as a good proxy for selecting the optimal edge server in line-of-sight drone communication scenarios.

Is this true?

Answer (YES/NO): NO